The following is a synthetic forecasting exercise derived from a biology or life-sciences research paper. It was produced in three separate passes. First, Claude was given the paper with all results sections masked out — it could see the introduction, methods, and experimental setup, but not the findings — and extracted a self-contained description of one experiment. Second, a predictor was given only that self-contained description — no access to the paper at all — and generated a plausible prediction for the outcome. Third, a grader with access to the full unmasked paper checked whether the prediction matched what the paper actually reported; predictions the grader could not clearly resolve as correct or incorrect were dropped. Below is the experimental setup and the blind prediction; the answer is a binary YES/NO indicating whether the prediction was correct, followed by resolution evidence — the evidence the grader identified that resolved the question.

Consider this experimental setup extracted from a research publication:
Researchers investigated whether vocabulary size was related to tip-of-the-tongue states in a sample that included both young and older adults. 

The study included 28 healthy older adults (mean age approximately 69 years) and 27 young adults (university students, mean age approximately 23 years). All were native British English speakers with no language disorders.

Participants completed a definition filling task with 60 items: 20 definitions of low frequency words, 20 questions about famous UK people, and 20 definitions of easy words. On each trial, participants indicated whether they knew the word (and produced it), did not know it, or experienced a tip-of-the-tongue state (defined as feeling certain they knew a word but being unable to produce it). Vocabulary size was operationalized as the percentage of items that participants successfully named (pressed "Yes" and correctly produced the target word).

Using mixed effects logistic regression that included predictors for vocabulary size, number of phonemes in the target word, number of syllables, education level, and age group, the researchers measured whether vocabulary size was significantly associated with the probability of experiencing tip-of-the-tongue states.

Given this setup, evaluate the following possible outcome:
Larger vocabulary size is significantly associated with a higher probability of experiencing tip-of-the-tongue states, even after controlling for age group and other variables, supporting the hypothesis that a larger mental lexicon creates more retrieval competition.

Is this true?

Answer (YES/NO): NO